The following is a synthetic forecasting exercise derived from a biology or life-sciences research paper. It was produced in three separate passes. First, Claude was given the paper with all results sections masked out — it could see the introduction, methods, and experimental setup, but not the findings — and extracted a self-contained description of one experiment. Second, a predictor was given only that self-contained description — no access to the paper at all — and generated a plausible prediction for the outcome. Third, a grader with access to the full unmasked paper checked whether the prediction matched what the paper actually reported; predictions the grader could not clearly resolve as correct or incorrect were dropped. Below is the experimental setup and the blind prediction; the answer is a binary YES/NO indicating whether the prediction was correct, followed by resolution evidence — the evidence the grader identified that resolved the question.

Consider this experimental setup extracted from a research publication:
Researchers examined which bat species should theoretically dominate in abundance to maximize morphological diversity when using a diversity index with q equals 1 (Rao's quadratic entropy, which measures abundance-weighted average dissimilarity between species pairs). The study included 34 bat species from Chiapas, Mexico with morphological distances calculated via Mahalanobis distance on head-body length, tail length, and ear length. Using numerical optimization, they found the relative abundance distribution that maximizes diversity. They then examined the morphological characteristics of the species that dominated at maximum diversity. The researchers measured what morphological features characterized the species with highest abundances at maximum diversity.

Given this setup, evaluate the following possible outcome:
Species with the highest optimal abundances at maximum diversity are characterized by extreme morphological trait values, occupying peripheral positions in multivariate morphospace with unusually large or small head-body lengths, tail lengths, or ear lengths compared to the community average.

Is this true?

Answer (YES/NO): NO